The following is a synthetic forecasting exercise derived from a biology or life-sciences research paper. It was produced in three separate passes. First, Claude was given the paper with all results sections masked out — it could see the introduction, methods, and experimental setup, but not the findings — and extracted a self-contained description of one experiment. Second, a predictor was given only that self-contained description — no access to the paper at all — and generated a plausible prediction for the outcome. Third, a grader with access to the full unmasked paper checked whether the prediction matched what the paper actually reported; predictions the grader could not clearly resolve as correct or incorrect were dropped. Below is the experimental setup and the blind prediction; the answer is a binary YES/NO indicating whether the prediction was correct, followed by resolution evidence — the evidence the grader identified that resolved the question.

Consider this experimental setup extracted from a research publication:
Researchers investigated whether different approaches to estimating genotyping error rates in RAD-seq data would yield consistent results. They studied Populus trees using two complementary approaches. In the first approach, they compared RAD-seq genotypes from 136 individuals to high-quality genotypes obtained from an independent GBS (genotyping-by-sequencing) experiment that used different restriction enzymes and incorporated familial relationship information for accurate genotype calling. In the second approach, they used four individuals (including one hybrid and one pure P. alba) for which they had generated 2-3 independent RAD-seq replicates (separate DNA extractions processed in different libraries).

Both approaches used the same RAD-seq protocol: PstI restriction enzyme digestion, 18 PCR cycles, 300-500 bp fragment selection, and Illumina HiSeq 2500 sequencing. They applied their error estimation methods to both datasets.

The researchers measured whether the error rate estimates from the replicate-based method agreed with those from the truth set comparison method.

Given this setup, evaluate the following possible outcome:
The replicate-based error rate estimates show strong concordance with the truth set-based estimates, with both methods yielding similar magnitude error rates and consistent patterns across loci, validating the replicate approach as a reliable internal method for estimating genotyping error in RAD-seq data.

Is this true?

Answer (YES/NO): NO